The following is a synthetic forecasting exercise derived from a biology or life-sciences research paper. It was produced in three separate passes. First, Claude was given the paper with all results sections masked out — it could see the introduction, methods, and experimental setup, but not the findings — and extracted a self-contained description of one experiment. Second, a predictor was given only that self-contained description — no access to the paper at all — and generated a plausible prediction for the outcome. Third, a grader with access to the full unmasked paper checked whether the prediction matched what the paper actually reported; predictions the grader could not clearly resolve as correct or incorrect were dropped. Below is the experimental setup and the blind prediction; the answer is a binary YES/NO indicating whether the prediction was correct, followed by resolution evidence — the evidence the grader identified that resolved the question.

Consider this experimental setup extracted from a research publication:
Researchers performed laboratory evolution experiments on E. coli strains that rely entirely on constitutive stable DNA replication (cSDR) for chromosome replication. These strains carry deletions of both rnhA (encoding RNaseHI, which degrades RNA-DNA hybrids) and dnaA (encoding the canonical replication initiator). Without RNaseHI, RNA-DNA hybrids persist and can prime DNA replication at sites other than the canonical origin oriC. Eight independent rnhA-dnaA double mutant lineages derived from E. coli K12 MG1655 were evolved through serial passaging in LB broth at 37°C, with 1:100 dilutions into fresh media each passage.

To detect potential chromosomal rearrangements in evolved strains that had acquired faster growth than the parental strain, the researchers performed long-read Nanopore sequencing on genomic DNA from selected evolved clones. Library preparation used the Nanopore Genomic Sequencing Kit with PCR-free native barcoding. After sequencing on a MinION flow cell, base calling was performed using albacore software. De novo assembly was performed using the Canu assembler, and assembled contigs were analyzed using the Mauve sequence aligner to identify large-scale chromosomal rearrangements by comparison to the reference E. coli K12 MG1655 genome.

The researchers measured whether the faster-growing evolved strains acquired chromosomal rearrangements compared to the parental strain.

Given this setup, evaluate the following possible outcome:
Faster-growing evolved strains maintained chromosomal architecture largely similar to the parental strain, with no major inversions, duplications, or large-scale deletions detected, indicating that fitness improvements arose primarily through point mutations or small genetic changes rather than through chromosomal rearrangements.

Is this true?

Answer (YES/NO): NO